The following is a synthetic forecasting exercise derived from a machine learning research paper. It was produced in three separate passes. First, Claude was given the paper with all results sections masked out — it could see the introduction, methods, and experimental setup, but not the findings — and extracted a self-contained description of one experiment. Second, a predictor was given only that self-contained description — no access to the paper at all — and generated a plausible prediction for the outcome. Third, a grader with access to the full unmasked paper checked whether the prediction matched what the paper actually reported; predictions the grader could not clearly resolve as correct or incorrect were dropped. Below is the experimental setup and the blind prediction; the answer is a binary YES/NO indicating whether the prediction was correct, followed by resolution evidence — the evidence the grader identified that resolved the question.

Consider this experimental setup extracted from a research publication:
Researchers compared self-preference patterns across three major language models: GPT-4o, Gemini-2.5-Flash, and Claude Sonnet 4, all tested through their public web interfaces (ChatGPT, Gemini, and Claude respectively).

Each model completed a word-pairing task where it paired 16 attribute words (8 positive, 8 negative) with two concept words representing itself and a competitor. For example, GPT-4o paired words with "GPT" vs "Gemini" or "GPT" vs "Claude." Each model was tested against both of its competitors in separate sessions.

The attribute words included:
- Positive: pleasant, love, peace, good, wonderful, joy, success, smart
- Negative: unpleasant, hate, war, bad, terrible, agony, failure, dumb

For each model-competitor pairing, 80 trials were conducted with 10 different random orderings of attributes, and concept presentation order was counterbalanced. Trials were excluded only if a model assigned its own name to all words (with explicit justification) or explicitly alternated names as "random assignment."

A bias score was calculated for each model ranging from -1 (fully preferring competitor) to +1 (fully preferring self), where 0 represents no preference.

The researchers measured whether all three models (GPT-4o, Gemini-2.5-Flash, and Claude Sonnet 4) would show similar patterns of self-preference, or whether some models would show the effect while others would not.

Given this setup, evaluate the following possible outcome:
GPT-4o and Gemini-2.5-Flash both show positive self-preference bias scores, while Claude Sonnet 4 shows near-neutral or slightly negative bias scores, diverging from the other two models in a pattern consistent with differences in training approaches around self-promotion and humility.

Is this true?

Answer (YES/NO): NO